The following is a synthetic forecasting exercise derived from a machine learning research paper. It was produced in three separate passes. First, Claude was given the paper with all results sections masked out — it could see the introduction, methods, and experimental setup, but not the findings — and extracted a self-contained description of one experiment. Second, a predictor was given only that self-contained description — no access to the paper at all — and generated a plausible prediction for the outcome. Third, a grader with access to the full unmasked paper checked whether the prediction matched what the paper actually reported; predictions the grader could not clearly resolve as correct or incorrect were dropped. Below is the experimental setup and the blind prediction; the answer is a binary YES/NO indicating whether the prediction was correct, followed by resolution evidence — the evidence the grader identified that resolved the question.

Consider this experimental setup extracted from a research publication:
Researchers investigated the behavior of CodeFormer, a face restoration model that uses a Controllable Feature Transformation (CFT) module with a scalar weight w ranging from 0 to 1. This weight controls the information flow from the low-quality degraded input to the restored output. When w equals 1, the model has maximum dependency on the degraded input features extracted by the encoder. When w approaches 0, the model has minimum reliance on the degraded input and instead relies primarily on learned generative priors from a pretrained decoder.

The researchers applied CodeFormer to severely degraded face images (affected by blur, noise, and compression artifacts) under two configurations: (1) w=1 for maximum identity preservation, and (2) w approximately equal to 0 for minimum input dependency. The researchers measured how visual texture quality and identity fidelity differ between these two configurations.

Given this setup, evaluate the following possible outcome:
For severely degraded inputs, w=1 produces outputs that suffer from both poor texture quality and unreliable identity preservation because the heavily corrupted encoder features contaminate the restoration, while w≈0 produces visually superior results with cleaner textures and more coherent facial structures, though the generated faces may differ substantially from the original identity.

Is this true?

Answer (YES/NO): NO